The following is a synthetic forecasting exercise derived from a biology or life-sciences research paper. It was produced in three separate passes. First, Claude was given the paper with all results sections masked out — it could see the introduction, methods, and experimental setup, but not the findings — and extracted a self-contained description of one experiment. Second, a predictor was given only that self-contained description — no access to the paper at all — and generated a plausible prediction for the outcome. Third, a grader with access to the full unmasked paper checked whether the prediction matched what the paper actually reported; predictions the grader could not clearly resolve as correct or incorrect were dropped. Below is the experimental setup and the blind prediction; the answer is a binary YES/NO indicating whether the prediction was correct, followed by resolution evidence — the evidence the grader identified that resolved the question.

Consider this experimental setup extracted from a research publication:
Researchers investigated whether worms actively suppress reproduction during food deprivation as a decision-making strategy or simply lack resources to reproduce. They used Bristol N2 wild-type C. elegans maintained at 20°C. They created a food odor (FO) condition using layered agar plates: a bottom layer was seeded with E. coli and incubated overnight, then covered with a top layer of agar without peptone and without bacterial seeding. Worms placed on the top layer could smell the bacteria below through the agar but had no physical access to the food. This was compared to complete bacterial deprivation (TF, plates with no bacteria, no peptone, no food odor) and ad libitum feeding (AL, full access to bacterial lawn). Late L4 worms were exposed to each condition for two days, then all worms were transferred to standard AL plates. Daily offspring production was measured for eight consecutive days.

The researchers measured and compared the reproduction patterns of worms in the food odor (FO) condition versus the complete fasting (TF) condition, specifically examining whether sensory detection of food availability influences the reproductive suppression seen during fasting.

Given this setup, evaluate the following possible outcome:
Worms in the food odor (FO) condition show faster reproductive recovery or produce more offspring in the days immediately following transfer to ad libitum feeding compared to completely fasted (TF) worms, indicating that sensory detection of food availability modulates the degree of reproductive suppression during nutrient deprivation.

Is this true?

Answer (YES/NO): YES